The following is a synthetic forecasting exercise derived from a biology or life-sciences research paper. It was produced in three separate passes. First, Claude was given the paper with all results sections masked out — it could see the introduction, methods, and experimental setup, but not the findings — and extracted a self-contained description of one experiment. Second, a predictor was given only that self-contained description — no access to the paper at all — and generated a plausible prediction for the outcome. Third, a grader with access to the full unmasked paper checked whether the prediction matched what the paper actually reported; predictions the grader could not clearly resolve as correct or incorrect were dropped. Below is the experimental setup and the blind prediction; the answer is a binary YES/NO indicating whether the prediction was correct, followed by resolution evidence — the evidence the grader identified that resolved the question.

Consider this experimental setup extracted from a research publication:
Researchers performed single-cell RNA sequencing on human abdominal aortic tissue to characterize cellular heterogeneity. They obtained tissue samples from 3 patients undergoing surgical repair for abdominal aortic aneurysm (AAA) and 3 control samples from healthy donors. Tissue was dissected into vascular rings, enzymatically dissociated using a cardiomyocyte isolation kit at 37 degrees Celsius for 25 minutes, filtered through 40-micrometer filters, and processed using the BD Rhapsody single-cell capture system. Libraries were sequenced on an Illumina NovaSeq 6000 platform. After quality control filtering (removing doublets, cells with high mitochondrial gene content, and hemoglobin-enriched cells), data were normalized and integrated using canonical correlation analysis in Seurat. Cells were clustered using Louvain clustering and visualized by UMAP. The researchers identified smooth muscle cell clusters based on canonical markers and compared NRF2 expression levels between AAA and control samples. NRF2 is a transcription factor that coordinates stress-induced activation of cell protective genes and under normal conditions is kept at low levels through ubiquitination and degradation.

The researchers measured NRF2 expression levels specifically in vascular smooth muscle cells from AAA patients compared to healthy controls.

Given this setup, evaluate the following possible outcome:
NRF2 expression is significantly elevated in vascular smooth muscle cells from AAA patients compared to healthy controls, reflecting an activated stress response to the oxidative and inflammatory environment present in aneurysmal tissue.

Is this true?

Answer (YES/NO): YES